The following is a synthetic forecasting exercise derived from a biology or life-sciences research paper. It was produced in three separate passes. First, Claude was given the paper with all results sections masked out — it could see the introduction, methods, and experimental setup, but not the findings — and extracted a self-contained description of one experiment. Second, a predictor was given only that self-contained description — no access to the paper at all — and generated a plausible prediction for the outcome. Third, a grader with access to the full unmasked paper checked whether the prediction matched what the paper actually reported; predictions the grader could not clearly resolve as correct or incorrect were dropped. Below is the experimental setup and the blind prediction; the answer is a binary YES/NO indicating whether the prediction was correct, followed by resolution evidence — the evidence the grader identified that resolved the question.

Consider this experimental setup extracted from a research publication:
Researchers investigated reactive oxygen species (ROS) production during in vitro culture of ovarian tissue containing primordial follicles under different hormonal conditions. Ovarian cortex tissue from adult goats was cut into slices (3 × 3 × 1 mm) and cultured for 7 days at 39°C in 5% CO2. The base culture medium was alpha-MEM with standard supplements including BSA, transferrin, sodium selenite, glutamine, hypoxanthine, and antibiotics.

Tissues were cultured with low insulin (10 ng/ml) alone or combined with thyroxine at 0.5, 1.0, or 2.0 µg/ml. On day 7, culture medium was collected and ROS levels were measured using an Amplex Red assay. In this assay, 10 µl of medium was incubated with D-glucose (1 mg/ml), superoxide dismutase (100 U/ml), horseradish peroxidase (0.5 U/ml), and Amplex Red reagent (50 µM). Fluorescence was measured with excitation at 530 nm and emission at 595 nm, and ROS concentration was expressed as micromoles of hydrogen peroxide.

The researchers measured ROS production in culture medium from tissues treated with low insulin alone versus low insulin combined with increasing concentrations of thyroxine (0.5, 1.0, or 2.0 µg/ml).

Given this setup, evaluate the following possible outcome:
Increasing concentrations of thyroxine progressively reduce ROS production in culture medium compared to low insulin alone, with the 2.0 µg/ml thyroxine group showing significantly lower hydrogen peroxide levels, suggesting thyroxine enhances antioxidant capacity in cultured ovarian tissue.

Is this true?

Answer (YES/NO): NO